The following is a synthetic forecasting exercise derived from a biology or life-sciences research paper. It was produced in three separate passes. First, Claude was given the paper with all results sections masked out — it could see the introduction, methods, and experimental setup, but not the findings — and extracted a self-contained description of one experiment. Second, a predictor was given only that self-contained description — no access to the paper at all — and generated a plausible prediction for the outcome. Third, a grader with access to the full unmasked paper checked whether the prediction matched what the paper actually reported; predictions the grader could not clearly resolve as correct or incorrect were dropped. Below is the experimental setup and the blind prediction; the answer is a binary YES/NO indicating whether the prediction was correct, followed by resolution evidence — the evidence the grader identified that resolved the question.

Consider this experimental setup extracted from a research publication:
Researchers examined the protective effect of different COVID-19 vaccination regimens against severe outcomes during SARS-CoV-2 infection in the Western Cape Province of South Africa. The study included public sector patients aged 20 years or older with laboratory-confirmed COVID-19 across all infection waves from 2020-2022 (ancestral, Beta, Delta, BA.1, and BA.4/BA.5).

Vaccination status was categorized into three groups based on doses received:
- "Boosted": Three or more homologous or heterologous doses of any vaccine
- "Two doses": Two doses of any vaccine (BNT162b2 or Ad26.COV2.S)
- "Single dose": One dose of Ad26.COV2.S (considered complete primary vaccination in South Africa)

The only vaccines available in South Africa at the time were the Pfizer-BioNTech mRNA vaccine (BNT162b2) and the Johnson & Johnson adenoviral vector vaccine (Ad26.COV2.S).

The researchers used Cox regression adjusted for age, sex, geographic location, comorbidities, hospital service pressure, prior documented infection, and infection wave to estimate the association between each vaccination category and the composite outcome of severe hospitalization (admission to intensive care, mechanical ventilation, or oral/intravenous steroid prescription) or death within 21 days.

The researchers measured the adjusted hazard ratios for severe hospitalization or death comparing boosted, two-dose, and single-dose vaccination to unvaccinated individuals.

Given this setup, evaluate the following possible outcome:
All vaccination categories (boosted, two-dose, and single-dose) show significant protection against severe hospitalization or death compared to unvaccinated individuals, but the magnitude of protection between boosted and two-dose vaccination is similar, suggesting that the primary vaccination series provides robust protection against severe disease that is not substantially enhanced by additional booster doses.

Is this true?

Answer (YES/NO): NO